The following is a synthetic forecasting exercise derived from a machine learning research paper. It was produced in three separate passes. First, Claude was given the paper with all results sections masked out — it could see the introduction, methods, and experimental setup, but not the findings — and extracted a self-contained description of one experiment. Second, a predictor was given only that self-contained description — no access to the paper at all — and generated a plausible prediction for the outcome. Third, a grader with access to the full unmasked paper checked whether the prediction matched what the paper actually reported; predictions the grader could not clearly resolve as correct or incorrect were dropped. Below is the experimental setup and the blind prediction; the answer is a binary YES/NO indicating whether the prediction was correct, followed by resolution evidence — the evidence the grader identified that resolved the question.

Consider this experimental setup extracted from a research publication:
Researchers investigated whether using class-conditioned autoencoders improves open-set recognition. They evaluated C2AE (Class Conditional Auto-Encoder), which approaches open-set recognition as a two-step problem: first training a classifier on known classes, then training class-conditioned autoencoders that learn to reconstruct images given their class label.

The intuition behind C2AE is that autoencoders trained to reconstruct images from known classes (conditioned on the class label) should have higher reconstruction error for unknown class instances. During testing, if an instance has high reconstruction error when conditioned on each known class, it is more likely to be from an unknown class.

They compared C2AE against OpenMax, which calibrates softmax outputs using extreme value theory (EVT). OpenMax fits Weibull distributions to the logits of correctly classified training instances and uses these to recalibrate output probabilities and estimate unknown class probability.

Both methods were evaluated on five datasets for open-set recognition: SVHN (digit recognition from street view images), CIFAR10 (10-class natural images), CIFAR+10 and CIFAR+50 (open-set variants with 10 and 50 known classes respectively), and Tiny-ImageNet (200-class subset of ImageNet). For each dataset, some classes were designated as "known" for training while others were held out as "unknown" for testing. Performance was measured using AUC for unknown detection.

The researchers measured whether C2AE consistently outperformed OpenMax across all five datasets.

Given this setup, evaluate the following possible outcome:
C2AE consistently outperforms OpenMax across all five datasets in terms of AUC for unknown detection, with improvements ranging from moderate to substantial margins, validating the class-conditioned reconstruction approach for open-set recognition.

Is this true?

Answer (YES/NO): NO